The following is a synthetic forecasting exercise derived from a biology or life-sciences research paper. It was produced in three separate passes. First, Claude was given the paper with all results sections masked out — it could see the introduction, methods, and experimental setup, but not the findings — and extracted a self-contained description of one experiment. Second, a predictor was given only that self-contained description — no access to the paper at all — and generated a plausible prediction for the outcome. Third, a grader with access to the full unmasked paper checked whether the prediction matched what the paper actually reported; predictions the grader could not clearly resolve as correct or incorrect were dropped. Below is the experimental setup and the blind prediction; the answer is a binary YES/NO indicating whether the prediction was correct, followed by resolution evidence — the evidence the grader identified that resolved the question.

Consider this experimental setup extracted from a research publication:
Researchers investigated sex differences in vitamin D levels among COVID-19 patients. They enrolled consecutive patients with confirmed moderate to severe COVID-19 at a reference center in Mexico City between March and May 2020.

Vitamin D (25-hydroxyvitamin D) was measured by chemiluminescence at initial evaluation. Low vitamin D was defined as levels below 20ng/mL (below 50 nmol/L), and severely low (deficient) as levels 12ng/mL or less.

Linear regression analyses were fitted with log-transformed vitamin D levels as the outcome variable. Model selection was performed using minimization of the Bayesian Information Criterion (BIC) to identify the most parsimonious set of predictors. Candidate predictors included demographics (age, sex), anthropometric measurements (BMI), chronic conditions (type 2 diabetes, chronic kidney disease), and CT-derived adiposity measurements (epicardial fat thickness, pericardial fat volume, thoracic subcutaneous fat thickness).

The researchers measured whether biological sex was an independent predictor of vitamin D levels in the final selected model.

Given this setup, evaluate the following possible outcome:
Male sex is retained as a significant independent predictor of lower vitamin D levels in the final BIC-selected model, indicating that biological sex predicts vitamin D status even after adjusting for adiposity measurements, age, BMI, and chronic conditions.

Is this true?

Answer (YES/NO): NO